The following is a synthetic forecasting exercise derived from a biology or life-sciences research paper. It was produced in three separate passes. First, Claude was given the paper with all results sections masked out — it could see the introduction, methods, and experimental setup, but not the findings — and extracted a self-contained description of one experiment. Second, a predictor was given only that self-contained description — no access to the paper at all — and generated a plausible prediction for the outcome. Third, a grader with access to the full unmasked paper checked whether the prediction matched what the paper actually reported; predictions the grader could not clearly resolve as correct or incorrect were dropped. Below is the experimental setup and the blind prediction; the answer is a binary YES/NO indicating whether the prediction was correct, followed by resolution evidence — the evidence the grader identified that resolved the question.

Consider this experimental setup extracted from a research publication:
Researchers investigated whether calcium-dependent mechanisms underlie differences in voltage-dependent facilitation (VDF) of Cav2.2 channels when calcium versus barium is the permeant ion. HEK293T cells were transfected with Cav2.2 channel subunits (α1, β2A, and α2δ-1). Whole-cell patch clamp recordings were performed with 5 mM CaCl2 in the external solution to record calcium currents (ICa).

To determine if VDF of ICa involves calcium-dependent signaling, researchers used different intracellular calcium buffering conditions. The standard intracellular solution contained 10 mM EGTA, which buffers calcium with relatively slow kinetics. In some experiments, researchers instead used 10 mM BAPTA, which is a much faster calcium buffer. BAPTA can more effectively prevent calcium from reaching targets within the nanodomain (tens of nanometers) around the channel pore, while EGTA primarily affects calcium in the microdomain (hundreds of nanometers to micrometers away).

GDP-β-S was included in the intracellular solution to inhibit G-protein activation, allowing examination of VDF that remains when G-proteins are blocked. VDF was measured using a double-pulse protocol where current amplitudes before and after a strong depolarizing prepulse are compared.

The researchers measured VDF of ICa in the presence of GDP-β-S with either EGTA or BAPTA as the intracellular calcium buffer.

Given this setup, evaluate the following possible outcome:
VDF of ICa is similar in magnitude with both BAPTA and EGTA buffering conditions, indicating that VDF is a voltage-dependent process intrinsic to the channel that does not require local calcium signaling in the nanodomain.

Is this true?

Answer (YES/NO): NO